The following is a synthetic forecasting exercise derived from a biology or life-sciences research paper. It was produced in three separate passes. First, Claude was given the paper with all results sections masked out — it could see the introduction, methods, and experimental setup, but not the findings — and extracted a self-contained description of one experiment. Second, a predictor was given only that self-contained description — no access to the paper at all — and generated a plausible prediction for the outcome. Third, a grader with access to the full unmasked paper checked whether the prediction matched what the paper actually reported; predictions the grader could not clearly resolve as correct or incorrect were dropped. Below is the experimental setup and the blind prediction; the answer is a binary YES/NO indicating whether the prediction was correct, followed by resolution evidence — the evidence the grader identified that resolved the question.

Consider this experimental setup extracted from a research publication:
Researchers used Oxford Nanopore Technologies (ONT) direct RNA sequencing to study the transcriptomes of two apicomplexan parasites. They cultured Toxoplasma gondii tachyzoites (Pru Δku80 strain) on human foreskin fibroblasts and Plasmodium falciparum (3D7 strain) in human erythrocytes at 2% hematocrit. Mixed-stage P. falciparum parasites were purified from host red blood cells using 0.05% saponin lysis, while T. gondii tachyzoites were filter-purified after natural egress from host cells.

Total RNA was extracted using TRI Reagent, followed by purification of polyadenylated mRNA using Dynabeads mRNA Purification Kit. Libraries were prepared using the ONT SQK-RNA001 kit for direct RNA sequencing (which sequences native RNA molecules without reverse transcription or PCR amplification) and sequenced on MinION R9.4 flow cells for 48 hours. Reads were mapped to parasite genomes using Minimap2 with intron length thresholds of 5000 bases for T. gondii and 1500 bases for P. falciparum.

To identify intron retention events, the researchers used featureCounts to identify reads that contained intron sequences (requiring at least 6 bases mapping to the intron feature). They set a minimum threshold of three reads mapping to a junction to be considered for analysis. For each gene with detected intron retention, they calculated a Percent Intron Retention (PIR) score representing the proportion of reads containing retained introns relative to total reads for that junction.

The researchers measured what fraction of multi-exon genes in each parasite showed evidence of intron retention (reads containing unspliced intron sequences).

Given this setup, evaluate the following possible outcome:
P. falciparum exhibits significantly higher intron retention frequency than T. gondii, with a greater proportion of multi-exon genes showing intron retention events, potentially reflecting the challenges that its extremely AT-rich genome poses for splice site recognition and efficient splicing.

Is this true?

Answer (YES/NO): NO